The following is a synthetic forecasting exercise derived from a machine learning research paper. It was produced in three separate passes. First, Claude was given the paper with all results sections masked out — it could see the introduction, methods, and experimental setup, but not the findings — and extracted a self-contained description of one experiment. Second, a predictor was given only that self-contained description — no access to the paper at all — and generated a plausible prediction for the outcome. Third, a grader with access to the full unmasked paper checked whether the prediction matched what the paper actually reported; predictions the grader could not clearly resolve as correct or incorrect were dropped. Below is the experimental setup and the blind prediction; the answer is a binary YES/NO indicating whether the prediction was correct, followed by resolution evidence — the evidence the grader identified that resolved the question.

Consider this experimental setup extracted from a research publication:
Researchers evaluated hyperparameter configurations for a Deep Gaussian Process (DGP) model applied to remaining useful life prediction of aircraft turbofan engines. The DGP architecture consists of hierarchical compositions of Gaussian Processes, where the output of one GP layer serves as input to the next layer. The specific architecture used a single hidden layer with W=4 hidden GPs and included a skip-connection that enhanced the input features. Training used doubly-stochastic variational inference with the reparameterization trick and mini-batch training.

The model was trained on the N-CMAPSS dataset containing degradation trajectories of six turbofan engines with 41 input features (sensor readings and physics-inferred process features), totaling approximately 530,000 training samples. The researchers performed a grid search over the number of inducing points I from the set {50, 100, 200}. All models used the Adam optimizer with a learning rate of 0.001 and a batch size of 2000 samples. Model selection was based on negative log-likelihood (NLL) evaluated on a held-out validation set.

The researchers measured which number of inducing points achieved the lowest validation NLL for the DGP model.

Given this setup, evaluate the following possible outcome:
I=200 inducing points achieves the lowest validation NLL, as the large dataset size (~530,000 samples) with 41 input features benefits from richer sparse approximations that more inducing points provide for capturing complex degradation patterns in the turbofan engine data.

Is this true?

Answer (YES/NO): NO